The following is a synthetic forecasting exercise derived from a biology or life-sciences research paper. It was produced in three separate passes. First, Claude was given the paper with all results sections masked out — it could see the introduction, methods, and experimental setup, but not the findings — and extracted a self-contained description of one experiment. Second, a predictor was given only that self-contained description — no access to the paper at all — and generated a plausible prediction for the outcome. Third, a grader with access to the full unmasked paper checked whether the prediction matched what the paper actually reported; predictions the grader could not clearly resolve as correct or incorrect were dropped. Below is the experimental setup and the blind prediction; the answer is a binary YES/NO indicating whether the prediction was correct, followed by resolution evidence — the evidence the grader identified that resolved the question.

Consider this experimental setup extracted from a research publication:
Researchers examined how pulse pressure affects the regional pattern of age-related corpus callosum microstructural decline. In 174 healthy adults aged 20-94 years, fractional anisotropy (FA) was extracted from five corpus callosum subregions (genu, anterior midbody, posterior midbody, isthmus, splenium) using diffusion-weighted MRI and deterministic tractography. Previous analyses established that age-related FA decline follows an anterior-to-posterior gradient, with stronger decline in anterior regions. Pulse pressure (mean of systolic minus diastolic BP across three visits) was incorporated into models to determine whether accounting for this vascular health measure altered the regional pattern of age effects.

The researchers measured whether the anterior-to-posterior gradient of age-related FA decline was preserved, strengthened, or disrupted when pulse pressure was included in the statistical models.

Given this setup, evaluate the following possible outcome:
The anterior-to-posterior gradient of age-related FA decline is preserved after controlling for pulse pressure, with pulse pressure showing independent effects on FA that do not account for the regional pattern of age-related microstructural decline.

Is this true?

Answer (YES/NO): NO